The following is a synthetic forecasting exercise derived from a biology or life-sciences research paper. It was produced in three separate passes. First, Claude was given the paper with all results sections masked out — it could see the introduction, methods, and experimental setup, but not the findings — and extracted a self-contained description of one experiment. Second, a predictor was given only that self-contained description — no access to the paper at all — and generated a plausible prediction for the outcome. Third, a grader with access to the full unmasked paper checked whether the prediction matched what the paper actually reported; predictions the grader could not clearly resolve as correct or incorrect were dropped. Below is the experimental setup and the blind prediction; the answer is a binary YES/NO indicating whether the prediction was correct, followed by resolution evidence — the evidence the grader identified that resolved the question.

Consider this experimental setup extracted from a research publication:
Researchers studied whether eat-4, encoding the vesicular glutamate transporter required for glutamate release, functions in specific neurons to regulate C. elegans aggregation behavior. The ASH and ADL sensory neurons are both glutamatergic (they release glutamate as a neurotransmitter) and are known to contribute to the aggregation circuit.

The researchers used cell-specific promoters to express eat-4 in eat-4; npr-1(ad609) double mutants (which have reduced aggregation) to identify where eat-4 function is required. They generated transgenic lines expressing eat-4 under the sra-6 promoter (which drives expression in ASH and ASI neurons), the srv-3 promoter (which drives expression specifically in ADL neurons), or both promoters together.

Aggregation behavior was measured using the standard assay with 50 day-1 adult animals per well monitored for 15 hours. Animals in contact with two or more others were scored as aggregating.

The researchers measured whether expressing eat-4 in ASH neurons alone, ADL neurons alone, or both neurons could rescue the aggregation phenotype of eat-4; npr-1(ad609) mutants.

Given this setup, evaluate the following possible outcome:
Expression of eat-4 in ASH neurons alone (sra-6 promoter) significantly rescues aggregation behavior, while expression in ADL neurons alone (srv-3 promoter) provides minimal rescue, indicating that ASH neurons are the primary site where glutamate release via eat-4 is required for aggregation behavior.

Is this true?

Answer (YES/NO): NO